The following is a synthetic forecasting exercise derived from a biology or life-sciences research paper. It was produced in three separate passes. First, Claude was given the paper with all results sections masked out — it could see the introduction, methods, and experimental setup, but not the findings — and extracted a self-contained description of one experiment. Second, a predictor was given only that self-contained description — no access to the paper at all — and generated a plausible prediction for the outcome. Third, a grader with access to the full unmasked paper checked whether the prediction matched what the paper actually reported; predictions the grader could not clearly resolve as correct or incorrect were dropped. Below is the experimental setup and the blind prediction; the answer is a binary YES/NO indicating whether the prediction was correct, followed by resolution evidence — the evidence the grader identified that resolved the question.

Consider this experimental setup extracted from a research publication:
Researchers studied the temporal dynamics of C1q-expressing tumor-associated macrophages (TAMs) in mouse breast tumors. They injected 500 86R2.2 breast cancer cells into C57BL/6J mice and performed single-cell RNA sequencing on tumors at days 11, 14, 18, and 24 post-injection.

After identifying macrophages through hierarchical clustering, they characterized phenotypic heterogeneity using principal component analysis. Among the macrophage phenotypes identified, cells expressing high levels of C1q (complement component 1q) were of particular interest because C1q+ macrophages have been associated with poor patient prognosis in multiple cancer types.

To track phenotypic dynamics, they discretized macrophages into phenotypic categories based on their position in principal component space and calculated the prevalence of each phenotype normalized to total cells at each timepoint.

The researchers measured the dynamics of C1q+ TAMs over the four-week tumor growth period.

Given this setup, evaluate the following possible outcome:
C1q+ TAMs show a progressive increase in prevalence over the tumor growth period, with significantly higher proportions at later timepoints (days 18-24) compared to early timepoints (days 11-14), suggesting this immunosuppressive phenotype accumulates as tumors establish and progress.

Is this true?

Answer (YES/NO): YES